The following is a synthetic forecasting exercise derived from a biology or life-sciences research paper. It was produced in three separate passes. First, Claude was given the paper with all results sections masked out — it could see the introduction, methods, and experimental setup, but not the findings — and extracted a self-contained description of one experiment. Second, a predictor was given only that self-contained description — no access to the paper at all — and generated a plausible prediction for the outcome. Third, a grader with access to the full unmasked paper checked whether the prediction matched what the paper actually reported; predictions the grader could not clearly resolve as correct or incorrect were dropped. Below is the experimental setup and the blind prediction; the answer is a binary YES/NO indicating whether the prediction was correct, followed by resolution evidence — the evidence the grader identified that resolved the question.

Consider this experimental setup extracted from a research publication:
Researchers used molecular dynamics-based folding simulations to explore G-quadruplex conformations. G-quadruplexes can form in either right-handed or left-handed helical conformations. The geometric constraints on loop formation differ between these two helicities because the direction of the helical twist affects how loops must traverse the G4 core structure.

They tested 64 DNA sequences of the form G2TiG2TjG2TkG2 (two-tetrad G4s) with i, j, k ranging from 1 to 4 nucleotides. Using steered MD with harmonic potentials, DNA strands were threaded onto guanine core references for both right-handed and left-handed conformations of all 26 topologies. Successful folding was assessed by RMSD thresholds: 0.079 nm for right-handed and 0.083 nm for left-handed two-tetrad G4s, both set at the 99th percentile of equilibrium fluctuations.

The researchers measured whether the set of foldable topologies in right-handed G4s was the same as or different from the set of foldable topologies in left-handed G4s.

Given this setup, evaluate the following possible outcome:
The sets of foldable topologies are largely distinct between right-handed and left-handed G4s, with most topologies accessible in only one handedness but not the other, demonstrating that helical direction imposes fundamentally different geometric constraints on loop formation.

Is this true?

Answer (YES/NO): YES